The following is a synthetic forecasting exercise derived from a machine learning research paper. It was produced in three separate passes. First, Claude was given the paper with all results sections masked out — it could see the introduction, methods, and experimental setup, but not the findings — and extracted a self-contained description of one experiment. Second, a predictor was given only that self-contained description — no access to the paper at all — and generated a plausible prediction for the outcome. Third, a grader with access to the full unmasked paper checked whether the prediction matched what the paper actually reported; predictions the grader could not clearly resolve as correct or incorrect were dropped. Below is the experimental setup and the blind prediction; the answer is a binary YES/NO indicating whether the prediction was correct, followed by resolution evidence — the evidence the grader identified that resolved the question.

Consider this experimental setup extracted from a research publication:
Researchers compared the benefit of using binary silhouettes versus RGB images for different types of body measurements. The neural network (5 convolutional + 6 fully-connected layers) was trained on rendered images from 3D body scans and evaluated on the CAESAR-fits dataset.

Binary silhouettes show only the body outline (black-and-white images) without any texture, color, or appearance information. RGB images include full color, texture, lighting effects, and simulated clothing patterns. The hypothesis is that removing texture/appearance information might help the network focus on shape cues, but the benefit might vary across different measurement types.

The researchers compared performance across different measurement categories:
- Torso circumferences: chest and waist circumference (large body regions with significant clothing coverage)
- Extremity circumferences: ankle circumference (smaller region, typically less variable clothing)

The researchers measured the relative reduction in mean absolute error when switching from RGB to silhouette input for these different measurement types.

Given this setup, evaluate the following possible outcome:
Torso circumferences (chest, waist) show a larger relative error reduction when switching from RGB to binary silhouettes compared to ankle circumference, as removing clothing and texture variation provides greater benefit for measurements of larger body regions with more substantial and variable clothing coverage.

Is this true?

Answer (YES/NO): YES